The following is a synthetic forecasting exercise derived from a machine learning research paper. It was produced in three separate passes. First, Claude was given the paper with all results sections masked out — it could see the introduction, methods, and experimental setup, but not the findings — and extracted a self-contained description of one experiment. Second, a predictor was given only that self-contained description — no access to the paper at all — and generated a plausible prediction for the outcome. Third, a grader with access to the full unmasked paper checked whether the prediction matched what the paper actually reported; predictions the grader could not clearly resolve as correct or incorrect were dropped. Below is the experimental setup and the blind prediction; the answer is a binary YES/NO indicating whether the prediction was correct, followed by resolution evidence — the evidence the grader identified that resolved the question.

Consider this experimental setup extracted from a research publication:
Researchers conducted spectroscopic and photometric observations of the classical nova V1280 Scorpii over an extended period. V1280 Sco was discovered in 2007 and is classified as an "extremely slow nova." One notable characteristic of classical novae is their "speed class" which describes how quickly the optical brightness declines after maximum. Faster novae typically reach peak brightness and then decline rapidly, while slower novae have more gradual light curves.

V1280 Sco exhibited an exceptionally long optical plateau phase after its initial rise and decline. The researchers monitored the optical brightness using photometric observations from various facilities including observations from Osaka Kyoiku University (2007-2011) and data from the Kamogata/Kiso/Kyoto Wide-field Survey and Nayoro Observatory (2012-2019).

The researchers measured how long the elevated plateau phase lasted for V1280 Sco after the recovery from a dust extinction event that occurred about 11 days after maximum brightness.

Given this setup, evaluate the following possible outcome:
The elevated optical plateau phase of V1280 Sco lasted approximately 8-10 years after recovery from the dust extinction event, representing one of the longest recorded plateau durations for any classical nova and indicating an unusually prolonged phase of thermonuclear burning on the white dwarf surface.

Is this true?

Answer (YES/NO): NO